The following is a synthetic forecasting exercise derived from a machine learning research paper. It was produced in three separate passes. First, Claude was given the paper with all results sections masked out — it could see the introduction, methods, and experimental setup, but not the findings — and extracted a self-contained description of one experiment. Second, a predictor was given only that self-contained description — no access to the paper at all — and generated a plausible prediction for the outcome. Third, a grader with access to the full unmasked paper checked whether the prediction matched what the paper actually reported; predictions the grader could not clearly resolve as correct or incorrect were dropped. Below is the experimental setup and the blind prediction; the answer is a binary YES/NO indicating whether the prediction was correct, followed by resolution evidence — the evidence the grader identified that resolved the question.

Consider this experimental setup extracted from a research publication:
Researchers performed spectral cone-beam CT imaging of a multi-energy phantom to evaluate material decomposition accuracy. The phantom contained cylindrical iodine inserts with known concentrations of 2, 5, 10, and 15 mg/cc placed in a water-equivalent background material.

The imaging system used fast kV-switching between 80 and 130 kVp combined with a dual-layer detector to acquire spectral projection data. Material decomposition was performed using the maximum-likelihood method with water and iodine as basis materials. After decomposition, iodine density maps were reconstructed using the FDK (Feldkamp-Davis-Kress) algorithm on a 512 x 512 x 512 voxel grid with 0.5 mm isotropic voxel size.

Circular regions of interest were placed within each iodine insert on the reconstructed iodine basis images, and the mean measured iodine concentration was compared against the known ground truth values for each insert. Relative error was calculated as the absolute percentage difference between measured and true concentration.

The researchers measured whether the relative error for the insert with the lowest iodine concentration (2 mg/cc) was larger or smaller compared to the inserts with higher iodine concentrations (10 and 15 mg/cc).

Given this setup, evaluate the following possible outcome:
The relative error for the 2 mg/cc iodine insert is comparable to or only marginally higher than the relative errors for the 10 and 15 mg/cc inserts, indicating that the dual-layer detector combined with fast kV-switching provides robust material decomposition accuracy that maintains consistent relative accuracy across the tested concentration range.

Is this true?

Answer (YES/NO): NO